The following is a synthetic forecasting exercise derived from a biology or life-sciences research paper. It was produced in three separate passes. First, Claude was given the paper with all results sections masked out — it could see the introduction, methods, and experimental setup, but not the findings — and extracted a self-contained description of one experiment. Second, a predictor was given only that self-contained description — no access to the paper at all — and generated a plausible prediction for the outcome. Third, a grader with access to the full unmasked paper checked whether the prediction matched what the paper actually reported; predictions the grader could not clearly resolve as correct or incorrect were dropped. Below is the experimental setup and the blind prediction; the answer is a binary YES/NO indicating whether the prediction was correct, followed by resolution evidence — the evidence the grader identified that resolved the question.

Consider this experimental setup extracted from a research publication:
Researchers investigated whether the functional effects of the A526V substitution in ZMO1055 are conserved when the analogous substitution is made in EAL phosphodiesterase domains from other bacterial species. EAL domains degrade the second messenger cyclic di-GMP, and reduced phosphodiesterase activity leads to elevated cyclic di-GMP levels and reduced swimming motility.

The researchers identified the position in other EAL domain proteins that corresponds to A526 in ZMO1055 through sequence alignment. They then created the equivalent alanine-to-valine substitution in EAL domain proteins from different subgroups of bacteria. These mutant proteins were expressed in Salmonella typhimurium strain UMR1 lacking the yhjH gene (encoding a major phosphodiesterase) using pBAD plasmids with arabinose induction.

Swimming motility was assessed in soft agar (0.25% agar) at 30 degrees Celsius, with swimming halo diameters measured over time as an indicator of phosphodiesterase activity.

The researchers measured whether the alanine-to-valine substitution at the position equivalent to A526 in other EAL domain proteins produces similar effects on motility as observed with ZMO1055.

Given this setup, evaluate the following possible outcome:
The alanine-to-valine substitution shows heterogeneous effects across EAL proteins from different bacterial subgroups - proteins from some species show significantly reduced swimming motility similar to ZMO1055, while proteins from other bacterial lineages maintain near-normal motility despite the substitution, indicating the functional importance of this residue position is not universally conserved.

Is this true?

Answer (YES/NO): YES